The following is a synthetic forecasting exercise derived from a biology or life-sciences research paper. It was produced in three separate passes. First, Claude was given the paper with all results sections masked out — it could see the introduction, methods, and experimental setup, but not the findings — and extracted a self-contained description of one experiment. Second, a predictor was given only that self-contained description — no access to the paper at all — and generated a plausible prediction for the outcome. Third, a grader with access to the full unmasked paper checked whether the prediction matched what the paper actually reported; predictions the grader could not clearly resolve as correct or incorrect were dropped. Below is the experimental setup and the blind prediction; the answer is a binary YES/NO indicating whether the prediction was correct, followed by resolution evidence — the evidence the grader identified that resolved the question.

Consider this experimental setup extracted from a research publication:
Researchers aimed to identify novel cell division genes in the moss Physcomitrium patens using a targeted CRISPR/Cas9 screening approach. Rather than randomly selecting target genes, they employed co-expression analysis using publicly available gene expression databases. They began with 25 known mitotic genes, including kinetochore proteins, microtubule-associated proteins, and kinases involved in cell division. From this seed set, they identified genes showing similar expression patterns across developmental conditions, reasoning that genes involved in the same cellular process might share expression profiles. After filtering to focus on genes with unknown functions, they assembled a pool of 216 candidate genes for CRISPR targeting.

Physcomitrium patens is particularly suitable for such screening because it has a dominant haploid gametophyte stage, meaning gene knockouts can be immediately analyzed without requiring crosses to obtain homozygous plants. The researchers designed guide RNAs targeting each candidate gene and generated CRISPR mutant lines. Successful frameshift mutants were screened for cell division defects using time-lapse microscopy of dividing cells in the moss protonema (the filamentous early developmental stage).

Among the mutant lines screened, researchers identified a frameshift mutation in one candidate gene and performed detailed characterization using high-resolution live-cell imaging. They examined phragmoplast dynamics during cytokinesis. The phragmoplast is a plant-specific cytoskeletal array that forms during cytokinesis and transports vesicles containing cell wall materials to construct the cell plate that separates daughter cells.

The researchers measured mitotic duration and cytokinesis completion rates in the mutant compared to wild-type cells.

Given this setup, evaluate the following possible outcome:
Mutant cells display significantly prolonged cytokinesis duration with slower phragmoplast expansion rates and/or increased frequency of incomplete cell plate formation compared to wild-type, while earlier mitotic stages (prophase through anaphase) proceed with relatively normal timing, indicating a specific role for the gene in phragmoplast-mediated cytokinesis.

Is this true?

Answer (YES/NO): NO